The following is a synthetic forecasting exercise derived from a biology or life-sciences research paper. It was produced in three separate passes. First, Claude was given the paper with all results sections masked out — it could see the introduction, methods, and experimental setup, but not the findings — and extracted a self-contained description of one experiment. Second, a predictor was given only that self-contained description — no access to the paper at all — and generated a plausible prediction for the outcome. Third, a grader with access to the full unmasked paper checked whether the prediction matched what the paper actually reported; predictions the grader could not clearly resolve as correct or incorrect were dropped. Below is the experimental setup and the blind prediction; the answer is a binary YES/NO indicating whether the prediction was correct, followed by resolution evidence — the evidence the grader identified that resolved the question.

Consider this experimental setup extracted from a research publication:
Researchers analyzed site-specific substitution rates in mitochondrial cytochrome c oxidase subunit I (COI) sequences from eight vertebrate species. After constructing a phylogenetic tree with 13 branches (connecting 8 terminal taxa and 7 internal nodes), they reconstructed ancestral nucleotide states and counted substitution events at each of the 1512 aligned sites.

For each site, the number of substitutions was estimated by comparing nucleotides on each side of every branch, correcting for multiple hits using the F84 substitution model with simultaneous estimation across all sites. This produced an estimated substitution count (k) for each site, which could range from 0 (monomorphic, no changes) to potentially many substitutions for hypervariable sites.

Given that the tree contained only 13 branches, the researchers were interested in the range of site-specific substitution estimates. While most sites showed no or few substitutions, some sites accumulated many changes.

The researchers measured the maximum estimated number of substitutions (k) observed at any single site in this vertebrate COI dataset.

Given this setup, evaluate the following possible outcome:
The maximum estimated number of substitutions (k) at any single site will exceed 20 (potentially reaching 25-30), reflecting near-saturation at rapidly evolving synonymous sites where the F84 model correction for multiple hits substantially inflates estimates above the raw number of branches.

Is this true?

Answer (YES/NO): NO